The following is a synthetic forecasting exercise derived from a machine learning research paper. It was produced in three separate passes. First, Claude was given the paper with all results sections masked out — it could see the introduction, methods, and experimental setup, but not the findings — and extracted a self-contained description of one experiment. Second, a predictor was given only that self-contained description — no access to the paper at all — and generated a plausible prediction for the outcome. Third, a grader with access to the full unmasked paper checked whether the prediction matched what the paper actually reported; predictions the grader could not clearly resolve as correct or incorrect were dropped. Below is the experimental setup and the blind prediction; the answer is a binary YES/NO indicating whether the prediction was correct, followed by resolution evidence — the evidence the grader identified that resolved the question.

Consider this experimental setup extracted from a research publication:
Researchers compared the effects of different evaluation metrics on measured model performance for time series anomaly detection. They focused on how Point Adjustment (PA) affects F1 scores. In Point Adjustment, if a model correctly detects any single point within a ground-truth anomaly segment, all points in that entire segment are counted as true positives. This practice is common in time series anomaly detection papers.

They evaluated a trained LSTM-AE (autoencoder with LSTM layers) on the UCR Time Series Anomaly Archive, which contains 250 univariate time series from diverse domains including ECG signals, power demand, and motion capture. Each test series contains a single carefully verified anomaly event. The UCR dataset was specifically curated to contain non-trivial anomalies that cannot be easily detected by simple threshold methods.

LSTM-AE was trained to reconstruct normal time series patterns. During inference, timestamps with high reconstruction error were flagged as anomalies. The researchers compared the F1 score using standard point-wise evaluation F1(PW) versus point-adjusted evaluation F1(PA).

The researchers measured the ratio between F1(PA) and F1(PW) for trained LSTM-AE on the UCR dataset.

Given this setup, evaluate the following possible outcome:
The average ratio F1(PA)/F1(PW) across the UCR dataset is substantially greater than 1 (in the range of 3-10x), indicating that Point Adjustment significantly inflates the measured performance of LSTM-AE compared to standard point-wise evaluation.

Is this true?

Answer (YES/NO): NO